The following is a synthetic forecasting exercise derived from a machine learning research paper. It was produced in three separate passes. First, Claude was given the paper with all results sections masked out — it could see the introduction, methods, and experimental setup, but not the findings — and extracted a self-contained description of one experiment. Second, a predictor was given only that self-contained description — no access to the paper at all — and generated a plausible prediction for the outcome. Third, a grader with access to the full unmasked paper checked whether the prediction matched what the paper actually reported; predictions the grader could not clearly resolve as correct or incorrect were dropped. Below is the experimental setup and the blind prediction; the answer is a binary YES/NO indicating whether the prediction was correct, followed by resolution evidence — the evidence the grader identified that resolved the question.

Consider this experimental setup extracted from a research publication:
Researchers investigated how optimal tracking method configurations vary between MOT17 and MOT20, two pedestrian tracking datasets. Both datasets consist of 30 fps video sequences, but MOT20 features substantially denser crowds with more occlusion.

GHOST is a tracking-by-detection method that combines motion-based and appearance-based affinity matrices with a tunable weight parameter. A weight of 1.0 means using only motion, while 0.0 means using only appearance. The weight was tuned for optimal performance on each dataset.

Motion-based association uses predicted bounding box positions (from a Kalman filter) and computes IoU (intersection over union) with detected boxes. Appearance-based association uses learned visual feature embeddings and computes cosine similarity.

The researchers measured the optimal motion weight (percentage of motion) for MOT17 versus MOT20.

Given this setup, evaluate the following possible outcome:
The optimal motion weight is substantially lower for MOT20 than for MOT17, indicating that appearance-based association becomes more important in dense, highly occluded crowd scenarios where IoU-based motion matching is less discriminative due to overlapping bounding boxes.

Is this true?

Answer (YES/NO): NO